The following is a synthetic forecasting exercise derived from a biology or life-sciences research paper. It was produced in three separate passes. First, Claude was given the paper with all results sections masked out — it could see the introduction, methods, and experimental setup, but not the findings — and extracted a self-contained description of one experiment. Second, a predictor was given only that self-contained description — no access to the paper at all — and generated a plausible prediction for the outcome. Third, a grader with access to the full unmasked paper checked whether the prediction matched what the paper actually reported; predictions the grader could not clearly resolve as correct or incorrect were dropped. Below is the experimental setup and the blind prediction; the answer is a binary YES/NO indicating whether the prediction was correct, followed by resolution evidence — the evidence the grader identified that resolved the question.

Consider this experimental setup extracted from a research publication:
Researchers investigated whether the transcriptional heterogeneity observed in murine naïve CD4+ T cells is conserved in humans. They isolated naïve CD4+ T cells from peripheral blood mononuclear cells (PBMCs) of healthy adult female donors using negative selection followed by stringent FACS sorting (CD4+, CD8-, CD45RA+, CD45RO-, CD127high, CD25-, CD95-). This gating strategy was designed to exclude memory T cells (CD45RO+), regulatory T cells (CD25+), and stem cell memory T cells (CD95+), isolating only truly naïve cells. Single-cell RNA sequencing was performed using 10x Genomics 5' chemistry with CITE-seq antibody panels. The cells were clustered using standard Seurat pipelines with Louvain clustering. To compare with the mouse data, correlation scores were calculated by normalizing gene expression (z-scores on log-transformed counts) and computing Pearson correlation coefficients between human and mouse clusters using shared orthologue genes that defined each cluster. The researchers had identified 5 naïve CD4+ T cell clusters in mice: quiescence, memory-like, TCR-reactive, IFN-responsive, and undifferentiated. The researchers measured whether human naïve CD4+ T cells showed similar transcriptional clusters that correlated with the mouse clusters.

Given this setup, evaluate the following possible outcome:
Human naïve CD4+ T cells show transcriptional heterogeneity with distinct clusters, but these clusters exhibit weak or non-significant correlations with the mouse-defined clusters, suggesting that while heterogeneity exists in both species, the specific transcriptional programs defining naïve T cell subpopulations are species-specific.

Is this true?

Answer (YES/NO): NO